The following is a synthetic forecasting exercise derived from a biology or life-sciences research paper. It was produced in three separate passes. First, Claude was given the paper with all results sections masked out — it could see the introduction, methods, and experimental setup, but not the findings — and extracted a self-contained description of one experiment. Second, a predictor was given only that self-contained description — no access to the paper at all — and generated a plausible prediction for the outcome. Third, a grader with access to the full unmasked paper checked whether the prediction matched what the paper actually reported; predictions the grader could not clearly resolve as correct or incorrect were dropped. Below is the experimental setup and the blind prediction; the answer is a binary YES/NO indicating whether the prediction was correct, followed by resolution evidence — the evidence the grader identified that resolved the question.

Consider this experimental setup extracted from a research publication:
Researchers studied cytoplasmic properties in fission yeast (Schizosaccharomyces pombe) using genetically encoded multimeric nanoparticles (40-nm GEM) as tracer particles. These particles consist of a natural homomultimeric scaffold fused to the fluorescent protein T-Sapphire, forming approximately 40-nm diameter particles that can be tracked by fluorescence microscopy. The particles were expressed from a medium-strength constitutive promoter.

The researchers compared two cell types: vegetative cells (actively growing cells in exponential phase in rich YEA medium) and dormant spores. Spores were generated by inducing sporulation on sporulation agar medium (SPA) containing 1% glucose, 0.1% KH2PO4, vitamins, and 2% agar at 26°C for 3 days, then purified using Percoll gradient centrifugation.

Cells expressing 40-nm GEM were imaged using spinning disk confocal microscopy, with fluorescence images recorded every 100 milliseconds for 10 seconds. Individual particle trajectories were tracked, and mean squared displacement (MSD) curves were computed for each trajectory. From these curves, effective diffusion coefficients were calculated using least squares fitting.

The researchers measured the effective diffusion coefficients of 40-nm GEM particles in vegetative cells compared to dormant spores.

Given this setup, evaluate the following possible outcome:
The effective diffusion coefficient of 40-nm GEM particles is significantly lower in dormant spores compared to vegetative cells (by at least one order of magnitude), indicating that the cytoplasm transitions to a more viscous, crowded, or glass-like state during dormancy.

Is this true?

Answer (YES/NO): YES